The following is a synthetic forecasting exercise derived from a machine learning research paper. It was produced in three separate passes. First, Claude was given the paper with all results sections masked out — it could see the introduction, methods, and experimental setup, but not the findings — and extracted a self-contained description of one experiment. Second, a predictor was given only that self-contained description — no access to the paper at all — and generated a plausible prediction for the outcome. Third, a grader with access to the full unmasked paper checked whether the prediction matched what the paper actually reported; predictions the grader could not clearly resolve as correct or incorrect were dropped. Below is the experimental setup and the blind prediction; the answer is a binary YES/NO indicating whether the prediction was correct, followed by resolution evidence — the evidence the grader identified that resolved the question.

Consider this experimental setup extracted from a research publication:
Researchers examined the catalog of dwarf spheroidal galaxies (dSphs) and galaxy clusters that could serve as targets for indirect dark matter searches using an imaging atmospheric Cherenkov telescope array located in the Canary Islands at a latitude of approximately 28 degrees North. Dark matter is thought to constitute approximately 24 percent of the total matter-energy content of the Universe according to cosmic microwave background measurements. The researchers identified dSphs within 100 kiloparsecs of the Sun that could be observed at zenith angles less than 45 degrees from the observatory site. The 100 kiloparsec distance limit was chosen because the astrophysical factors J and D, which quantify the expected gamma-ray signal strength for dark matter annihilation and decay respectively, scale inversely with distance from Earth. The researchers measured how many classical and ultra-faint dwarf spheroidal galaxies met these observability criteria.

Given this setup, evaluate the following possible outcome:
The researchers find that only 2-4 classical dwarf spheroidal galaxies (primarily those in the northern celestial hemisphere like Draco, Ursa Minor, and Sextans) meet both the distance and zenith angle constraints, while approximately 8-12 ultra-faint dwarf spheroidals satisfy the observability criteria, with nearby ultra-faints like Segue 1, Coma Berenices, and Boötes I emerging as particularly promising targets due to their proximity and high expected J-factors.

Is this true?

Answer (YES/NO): NO